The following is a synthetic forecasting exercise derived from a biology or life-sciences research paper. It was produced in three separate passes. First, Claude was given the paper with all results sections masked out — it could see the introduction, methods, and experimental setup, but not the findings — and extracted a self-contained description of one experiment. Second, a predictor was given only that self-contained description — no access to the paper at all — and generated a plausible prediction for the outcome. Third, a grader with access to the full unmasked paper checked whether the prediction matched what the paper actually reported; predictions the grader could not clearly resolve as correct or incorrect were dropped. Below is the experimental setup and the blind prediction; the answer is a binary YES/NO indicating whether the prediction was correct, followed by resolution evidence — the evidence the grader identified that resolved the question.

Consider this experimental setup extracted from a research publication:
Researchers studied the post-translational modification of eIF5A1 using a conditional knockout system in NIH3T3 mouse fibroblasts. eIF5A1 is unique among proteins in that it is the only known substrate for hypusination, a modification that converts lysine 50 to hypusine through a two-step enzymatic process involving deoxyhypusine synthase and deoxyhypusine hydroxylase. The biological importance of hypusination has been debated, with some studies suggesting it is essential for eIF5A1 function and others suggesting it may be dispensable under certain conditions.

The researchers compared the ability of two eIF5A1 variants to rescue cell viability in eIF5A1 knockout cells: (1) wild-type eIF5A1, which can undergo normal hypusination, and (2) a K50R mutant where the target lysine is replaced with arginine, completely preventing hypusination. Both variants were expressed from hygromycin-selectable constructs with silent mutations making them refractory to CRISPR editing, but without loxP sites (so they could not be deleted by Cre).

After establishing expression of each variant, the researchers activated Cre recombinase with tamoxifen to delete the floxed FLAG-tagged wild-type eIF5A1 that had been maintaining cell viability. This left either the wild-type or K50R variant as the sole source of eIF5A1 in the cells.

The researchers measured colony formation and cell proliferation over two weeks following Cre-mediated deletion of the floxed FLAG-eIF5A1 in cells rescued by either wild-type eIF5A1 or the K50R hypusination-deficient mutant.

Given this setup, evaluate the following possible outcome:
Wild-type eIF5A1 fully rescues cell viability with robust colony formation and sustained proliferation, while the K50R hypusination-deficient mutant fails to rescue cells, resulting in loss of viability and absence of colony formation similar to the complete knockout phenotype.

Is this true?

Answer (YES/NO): YES